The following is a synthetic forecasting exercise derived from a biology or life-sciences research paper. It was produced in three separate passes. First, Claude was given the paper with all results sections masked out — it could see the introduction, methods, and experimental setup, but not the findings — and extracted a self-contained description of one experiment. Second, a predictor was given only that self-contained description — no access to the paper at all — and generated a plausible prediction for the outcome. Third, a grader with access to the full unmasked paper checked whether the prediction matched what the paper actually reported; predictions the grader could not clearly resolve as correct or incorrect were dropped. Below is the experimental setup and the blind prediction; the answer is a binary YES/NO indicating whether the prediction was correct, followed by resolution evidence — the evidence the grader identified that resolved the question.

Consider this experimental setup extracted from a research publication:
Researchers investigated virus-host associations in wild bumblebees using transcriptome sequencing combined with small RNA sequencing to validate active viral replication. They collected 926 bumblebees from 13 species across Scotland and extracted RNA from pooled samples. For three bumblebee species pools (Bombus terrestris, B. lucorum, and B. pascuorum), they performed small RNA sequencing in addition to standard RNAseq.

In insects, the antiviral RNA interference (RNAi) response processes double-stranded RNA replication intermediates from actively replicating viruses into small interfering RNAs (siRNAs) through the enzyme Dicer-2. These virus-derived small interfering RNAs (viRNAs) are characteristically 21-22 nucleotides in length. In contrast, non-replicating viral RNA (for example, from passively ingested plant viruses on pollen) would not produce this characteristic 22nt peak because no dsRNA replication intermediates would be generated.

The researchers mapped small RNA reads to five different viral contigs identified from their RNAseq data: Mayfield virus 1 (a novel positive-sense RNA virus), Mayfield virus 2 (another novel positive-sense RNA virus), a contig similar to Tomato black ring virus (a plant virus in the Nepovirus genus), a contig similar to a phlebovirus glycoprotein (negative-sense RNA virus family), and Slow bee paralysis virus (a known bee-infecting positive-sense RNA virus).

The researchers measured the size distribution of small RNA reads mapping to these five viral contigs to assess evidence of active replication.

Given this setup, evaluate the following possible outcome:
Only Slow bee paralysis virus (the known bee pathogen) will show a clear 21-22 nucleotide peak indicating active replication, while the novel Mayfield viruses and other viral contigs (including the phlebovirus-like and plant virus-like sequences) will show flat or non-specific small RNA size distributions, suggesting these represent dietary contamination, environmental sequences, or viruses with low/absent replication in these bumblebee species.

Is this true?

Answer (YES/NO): NO